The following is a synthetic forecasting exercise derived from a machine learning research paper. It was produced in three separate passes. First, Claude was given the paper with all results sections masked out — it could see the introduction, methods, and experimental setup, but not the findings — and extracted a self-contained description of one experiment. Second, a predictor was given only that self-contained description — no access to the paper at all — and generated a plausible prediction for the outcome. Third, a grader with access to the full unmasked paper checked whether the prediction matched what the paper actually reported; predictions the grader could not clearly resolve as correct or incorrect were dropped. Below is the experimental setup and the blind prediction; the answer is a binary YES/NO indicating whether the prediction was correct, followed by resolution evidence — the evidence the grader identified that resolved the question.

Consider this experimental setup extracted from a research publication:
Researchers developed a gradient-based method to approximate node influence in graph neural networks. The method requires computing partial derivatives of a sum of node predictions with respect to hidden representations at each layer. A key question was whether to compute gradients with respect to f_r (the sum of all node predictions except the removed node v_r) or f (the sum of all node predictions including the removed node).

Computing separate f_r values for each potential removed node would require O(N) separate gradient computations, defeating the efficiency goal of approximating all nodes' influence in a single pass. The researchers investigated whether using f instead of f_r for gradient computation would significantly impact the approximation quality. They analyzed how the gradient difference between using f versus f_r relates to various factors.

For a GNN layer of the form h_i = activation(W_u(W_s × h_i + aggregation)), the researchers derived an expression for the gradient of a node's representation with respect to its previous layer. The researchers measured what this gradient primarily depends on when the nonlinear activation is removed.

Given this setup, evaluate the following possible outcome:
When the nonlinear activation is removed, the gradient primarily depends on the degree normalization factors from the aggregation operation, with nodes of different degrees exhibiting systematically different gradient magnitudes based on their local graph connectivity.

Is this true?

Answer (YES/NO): NO